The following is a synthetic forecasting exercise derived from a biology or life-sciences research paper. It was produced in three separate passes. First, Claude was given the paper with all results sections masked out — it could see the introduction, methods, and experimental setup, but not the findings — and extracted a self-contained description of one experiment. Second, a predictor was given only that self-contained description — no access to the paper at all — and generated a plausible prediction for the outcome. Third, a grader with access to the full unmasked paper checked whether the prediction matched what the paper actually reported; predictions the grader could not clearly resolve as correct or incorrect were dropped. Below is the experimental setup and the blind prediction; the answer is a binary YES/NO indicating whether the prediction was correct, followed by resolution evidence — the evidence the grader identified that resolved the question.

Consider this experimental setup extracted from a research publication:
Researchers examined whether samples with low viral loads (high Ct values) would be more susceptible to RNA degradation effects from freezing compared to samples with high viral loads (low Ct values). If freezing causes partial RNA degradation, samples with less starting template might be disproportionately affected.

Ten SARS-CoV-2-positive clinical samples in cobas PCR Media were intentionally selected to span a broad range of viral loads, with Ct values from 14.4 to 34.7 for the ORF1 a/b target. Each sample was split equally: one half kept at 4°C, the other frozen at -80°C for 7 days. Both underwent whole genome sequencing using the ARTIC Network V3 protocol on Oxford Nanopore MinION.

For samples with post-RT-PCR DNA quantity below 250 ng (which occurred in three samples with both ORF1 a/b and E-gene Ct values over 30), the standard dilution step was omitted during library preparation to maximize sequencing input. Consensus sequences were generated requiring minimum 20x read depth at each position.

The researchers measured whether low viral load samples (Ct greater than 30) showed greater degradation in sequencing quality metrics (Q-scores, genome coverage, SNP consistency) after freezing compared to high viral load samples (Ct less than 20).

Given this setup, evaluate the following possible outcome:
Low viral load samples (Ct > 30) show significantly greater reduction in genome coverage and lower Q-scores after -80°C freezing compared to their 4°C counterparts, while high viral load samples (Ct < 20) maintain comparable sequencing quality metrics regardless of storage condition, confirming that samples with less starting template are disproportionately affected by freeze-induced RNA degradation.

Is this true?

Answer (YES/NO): NO